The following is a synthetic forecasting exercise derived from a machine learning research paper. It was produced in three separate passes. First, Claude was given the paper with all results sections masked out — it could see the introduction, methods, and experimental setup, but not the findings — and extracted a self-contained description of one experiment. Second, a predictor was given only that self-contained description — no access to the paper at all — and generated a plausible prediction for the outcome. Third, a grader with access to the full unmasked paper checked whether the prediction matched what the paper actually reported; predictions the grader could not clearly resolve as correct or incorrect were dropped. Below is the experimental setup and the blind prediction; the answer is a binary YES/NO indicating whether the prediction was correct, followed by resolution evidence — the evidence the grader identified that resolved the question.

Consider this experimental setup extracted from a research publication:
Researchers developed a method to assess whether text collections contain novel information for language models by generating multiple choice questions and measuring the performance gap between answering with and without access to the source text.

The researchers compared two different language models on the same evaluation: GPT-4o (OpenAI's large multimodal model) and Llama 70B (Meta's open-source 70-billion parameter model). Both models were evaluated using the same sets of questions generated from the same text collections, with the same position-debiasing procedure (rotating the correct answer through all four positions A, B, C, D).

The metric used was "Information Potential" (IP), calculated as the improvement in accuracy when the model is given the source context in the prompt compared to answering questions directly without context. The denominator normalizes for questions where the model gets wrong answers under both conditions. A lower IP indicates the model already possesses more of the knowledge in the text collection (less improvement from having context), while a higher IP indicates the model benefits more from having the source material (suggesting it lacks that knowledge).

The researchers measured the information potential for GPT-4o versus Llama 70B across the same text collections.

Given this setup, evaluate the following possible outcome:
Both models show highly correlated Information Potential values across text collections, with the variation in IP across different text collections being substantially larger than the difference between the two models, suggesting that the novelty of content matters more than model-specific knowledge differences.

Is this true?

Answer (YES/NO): YES